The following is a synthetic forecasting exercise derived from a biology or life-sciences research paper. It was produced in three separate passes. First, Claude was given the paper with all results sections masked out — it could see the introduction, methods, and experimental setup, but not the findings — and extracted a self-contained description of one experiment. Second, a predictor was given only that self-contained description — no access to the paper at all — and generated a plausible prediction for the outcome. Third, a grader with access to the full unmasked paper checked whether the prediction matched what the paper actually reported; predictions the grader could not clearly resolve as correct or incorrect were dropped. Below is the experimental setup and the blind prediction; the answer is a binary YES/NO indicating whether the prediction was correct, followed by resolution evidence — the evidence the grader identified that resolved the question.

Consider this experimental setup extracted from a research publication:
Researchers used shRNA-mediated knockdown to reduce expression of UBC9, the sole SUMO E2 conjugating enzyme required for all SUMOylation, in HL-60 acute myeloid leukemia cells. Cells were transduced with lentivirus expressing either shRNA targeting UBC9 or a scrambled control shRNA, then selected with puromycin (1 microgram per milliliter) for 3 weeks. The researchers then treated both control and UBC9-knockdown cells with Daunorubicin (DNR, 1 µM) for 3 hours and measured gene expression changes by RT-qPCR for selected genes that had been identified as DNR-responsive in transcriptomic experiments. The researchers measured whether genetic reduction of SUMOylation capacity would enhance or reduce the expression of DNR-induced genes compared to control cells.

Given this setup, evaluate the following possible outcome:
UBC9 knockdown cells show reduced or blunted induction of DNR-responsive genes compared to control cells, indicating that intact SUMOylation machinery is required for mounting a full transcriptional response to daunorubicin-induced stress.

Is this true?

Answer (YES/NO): YES